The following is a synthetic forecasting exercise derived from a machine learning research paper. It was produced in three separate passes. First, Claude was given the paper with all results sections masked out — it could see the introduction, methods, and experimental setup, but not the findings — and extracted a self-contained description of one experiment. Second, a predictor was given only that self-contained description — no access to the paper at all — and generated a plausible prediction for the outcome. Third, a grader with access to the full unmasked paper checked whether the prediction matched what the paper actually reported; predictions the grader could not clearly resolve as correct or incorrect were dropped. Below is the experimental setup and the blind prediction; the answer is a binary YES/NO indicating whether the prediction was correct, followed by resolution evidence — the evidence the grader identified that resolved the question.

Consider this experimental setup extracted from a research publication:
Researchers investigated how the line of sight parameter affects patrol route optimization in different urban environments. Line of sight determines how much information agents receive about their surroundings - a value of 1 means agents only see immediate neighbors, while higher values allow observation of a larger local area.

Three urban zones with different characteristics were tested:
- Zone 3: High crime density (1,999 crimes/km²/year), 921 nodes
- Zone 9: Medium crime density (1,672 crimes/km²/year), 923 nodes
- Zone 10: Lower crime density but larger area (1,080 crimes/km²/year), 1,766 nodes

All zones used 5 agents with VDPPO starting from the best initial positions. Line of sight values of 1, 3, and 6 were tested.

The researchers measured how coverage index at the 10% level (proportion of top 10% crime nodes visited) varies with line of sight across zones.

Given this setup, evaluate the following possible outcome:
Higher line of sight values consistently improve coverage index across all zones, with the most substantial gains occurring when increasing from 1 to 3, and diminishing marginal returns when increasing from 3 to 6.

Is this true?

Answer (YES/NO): NO